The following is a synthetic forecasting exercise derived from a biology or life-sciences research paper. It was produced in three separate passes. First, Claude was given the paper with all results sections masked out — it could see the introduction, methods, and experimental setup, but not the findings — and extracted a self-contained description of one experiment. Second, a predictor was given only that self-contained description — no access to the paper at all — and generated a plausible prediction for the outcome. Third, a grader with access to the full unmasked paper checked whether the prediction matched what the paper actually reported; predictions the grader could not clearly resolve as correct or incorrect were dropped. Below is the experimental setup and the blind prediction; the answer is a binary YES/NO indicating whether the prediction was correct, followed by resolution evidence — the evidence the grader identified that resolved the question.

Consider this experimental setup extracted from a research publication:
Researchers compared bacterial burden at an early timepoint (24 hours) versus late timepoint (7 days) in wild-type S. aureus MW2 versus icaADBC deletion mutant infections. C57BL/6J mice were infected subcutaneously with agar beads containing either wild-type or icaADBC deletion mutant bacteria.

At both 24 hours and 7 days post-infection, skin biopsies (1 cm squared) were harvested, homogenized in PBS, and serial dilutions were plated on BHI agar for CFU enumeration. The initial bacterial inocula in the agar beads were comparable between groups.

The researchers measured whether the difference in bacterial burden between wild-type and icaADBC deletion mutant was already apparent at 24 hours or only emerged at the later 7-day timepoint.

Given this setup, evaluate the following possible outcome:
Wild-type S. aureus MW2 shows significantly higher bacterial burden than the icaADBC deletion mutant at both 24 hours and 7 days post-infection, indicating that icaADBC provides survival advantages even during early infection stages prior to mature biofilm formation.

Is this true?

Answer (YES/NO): NO